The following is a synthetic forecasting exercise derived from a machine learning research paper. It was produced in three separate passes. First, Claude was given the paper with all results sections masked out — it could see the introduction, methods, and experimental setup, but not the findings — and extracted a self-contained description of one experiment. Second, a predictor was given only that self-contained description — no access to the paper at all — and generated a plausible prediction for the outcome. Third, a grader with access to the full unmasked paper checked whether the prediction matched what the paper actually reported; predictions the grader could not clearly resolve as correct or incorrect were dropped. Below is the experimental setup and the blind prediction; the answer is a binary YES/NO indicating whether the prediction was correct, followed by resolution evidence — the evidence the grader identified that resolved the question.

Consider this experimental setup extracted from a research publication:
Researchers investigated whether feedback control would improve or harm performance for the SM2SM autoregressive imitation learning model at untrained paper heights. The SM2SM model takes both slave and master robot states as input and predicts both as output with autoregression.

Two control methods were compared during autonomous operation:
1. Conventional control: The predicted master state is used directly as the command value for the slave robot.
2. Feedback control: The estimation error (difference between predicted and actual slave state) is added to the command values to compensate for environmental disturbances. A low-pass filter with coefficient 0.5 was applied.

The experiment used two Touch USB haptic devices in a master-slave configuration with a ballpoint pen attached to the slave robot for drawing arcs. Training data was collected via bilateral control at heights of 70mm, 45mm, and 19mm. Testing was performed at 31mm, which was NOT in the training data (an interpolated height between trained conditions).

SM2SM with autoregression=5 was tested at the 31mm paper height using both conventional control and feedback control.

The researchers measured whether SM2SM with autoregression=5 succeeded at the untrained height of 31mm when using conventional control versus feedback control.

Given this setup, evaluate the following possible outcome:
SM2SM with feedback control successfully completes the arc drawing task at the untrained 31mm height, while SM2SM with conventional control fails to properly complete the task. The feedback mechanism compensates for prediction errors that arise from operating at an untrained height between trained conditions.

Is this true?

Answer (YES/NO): NO